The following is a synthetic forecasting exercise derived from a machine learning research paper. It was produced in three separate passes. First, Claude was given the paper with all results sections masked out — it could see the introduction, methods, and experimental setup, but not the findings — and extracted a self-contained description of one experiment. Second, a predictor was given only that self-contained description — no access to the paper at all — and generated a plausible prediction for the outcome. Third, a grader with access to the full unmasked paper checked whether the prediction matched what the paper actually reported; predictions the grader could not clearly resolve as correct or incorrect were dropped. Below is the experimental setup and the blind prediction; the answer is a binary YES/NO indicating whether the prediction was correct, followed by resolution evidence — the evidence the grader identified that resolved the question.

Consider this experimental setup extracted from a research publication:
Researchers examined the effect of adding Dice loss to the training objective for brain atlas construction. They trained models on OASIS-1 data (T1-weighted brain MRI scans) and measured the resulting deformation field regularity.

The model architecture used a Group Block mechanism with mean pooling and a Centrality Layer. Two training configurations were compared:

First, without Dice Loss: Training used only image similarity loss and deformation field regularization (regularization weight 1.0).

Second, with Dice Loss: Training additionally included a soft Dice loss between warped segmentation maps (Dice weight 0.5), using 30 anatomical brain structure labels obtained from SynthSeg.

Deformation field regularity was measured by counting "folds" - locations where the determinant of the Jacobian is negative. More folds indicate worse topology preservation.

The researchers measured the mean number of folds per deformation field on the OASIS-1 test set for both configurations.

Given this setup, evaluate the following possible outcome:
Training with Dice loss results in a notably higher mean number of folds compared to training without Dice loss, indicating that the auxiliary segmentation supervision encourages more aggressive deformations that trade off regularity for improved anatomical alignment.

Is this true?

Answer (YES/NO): YES